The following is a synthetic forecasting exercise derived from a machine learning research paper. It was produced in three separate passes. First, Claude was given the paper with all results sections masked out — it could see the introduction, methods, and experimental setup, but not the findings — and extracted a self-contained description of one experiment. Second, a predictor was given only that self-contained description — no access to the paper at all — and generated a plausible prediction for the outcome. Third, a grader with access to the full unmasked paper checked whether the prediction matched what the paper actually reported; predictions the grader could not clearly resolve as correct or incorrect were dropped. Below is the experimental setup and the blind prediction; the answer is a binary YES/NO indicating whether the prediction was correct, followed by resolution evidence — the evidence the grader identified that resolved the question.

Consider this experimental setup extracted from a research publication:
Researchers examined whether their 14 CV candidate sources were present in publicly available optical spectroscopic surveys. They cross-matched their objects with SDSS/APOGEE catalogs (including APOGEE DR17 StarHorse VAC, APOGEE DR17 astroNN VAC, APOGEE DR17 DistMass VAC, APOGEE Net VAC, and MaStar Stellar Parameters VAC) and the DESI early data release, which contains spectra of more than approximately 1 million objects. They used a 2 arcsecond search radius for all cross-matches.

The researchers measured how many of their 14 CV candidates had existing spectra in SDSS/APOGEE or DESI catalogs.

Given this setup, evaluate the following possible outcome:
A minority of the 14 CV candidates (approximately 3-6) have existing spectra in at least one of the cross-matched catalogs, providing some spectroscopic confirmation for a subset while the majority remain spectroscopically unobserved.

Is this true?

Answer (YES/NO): NO